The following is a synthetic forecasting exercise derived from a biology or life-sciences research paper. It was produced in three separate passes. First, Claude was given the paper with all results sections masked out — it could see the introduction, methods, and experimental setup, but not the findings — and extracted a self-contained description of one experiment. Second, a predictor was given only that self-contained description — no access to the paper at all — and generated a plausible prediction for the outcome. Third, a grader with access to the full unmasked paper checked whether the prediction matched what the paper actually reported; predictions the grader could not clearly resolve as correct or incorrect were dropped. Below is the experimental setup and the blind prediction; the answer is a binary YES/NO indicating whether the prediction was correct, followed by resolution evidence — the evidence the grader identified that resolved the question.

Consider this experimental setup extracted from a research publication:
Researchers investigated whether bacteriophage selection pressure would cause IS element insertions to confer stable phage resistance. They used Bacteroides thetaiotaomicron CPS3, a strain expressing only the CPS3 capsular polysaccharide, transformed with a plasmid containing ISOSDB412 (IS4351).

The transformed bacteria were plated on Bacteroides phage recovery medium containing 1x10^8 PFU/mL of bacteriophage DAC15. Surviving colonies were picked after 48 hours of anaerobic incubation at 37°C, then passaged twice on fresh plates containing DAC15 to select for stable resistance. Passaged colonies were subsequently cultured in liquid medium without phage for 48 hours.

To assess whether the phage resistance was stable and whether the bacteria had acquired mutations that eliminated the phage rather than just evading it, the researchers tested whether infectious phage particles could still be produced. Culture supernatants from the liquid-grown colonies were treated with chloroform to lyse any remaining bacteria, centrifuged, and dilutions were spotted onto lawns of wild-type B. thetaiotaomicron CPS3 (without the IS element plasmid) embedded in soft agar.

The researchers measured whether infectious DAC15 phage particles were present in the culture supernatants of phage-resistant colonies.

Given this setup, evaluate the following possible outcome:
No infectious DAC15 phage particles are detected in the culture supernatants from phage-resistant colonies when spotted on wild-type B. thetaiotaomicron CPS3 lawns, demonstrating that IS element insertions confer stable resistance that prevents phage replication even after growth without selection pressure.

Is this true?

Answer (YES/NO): NO